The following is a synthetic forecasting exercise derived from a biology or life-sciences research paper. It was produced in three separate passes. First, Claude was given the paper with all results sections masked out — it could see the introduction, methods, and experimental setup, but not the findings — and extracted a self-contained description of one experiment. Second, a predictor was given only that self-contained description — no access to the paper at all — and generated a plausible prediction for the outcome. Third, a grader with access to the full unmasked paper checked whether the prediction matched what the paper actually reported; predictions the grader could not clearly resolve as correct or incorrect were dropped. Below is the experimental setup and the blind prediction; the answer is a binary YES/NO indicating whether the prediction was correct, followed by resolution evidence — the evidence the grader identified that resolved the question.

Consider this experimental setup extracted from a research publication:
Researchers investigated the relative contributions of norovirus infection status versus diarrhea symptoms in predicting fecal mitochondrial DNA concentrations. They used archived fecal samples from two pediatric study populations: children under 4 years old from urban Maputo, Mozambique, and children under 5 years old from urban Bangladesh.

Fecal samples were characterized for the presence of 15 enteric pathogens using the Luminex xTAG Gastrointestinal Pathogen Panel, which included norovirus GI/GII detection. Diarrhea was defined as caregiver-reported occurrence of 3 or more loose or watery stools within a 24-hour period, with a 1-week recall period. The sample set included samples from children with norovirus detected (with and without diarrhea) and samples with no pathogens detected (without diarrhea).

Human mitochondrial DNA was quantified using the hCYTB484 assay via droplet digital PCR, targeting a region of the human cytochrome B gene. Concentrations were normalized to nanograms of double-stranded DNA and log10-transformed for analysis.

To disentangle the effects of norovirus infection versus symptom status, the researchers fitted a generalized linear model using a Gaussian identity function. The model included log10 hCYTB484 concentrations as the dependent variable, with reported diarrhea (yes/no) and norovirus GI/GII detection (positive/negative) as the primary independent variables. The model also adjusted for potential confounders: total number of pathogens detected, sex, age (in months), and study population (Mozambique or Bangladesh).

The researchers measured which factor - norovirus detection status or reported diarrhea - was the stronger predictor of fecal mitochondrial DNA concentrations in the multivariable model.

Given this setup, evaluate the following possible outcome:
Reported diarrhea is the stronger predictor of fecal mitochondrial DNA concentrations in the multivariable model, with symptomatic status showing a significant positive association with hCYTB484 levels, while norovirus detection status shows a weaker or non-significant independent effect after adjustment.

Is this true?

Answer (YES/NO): YES